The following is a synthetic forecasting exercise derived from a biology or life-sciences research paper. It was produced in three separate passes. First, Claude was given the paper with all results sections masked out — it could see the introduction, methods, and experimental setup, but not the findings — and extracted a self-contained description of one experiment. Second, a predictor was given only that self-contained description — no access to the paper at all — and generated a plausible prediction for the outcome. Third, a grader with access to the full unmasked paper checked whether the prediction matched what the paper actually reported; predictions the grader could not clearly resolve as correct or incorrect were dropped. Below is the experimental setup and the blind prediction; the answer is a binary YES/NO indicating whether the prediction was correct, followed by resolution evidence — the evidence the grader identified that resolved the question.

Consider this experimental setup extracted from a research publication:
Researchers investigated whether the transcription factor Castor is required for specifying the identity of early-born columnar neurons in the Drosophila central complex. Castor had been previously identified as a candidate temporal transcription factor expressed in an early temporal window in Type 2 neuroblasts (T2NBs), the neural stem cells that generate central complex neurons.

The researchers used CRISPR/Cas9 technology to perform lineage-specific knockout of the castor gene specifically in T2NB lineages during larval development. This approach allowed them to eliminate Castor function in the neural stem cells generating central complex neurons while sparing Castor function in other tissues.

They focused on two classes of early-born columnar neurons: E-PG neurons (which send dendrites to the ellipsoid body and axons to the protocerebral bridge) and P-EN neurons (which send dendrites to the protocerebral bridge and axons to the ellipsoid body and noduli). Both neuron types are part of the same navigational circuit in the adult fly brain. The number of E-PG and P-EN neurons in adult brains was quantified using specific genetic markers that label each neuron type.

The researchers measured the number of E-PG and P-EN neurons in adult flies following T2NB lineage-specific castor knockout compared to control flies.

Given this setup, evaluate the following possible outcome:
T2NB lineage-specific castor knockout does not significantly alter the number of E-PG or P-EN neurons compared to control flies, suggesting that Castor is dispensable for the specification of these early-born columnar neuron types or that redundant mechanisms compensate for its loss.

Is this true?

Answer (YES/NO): NO